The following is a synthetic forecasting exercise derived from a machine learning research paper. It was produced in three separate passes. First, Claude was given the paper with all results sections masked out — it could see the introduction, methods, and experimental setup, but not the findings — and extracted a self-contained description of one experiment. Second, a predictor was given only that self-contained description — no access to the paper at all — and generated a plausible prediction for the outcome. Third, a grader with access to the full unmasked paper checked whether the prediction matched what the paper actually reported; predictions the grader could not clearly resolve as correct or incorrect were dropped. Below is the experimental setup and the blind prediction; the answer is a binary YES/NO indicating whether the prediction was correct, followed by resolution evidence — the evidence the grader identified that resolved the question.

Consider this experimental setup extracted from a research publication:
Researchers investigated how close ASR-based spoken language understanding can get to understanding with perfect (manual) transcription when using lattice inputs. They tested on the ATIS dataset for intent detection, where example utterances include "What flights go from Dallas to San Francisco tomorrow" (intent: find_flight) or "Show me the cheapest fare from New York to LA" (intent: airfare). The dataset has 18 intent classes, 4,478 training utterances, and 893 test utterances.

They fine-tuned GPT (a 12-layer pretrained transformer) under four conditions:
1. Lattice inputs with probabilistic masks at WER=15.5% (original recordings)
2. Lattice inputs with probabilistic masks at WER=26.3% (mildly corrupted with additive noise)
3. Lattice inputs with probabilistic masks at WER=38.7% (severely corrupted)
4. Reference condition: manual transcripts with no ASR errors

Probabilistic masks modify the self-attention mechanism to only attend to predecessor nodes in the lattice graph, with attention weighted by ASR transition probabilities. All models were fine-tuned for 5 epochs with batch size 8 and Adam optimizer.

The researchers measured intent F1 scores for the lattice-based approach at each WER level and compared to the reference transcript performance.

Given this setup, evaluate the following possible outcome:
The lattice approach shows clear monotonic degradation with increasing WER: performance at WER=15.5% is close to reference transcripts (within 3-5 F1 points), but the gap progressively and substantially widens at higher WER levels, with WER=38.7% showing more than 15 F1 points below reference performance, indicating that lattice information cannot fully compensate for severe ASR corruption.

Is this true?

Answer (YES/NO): NO